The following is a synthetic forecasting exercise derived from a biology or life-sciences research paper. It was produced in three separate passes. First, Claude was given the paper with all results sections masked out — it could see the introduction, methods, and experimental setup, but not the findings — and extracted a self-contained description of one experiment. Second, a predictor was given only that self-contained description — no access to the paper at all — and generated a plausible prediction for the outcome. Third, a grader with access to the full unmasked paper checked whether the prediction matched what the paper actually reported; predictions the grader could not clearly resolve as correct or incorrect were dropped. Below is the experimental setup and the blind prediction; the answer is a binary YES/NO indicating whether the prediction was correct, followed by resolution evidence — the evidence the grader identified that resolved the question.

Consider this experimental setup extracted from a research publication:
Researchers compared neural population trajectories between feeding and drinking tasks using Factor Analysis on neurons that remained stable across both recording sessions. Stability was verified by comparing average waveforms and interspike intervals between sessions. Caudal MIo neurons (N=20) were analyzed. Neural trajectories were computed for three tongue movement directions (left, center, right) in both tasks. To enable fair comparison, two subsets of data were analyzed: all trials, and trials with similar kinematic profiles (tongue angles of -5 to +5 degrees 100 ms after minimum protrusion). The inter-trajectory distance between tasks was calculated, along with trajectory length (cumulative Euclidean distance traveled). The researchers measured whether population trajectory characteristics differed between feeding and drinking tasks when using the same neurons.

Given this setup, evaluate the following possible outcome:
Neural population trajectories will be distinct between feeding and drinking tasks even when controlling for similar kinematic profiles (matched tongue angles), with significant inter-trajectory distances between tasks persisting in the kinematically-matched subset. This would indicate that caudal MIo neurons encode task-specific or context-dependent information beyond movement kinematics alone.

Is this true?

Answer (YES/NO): YES